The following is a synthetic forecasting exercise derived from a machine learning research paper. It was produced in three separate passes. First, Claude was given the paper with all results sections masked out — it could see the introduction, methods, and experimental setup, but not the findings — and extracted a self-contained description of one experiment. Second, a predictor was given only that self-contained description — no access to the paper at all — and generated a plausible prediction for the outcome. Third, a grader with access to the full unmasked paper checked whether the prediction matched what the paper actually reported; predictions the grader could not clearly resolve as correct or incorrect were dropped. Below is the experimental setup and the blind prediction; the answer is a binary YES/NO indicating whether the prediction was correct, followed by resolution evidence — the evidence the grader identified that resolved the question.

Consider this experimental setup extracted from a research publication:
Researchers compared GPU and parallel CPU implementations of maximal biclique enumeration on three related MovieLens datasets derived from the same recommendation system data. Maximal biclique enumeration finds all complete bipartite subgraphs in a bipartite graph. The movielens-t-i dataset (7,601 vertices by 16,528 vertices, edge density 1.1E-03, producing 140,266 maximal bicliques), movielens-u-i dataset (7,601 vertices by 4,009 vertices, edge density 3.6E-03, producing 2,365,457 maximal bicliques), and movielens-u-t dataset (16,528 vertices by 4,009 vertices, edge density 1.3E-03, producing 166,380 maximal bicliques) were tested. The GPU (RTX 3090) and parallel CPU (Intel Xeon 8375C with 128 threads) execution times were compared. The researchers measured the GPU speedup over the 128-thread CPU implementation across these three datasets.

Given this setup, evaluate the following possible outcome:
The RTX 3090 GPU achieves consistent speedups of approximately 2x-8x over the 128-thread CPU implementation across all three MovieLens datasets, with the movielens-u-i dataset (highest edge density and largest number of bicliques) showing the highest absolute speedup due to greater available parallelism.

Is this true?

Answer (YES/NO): NO